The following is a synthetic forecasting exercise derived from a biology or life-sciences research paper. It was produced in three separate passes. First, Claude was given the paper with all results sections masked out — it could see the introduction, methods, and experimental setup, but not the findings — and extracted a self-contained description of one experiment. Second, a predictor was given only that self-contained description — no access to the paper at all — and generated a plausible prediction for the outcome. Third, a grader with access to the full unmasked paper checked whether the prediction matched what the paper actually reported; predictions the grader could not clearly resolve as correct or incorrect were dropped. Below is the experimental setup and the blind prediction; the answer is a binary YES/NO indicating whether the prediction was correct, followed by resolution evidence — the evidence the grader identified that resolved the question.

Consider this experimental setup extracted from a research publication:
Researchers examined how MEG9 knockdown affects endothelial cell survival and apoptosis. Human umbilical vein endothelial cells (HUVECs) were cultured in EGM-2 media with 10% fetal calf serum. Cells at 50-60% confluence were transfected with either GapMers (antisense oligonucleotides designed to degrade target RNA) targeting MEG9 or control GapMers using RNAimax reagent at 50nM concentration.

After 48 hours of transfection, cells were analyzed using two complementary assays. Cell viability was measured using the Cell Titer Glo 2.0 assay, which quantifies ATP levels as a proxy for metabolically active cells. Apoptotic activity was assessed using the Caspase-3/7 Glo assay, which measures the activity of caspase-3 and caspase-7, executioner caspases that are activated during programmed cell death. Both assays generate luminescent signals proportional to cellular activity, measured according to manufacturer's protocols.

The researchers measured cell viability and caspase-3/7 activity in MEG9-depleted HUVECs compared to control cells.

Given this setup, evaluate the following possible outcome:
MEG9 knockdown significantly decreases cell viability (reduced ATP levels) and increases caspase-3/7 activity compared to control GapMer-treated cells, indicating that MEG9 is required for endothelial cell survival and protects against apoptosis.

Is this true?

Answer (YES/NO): YES